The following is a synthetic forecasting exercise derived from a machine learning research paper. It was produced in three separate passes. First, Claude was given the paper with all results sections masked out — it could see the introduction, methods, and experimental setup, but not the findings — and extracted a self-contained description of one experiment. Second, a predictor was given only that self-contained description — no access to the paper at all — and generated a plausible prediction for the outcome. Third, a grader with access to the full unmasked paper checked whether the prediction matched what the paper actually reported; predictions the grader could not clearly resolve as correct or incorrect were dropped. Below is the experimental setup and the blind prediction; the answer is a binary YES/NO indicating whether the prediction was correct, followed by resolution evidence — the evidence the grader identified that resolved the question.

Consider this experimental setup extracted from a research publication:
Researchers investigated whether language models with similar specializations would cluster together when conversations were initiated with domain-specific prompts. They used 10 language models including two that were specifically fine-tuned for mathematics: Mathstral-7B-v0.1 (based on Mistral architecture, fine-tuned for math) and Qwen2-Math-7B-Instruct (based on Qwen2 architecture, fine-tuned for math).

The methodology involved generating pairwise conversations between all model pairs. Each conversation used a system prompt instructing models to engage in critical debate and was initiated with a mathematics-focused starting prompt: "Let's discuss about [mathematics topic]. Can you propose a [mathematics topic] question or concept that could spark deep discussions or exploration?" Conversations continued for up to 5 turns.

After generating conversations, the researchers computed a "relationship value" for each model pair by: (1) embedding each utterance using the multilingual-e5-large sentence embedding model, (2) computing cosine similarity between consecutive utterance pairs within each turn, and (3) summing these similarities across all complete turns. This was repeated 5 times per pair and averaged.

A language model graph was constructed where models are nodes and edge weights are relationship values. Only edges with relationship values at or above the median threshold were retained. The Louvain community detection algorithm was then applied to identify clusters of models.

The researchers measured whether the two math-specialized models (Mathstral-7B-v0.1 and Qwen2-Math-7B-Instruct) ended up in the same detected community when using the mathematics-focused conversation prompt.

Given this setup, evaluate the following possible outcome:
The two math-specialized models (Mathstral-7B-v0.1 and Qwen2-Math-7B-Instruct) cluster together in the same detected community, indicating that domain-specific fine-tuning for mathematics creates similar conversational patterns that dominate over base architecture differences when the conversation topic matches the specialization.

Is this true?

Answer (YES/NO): YES